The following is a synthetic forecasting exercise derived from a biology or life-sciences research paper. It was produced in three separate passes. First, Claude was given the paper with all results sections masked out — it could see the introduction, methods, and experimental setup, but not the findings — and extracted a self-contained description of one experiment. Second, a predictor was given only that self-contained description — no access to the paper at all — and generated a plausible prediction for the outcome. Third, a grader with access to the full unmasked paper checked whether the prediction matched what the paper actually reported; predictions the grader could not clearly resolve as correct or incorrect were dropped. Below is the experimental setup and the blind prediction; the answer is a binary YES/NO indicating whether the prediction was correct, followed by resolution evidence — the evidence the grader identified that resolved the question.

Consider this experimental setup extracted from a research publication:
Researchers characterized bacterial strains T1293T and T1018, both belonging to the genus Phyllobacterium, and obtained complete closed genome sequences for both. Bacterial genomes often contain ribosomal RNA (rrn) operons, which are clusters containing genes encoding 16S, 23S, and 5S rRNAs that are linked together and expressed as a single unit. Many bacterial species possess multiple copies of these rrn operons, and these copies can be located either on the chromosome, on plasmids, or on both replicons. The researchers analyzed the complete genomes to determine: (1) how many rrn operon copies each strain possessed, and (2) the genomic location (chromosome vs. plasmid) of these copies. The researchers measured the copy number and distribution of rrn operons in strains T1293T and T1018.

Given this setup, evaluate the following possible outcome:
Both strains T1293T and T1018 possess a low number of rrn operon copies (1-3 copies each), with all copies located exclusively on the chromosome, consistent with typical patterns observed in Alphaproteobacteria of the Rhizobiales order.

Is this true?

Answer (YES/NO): NO